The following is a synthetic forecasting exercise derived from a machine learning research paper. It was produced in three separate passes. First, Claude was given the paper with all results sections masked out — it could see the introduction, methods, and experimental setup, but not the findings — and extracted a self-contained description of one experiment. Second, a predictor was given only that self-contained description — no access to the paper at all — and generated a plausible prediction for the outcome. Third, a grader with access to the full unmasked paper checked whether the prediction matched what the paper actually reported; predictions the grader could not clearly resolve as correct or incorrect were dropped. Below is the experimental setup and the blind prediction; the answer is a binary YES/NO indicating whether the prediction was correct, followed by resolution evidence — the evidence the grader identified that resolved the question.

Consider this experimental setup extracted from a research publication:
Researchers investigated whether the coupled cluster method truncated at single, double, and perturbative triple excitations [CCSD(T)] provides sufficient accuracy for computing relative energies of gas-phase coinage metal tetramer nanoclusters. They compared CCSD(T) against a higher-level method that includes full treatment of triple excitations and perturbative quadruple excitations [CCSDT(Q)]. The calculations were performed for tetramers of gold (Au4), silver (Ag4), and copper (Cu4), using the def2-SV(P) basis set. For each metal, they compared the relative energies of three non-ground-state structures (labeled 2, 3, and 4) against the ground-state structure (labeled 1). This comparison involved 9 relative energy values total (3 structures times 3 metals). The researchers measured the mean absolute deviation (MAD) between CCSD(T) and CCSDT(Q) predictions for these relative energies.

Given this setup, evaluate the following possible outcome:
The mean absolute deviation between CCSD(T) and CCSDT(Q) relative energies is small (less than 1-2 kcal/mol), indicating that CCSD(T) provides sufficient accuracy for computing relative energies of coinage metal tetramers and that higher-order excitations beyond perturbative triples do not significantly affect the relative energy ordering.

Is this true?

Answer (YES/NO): YES